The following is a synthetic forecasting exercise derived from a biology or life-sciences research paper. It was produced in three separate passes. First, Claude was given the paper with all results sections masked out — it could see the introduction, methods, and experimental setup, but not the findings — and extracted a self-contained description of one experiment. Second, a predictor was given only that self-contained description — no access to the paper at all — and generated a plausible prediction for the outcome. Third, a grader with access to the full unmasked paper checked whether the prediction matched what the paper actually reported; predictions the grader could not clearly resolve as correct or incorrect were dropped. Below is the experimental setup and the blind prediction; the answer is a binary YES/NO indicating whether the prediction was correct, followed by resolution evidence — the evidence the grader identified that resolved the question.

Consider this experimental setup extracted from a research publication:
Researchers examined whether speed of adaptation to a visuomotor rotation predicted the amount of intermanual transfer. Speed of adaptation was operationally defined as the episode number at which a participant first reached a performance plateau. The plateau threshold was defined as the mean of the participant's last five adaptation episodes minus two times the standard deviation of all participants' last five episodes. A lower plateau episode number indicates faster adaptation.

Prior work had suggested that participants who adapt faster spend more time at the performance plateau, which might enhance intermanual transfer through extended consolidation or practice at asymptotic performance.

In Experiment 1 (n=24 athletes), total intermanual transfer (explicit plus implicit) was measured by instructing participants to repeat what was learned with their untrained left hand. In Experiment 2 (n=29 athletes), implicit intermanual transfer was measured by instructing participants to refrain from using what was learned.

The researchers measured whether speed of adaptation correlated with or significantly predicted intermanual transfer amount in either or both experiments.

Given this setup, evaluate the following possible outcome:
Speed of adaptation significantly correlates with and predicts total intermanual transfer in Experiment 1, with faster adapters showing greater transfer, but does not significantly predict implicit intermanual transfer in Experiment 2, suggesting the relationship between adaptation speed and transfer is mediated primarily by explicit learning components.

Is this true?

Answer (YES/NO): NO